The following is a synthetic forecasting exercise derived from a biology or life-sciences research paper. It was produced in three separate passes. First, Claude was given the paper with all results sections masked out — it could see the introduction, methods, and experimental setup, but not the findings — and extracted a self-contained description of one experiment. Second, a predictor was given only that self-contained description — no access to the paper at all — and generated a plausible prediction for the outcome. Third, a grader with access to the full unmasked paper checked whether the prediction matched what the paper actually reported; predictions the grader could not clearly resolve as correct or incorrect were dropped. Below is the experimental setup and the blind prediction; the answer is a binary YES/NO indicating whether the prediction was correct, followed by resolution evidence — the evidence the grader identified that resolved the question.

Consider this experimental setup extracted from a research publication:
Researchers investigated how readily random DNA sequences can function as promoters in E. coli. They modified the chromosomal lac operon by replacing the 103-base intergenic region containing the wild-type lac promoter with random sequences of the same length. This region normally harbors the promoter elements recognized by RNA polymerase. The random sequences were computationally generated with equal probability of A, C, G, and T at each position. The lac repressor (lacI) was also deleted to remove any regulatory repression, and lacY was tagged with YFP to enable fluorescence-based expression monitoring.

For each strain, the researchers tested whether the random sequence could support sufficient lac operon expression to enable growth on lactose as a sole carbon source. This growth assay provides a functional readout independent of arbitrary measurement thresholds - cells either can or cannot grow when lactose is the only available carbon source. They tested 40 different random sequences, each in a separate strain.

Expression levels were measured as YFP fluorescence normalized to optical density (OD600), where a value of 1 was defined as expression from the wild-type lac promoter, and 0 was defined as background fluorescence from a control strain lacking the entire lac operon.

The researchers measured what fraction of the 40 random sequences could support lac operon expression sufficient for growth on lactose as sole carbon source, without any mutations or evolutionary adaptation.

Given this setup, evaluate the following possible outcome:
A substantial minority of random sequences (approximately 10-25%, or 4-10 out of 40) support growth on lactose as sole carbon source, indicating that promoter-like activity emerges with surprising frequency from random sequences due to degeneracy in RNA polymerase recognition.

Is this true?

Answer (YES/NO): YES